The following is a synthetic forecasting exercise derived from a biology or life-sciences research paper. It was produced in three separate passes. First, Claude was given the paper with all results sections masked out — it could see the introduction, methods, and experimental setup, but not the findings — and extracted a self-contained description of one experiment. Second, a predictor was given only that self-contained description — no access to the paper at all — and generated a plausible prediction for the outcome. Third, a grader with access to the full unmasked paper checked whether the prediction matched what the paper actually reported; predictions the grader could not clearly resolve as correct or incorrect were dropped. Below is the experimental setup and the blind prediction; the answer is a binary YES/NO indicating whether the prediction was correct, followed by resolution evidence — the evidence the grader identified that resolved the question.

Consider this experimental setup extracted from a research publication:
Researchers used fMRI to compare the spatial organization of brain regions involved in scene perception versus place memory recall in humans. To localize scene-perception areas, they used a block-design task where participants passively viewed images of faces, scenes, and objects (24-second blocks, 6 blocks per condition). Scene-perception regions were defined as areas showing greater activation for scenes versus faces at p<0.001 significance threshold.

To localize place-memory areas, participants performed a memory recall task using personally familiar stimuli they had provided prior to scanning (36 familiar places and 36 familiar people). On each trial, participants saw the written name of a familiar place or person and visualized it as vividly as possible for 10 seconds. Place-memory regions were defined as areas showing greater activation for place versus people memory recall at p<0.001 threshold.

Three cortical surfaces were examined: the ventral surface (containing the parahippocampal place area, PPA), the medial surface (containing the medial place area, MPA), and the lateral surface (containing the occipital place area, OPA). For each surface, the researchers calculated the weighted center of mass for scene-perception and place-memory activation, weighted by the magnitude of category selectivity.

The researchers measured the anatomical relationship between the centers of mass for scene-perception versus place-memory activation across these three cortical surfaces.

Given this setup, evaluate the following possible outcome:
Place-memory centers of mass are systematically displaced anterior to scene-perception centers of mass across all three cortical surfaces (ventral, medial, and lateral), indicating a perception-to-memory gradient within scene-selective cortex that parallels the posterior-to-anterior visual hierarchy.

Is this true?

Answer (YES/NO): YES